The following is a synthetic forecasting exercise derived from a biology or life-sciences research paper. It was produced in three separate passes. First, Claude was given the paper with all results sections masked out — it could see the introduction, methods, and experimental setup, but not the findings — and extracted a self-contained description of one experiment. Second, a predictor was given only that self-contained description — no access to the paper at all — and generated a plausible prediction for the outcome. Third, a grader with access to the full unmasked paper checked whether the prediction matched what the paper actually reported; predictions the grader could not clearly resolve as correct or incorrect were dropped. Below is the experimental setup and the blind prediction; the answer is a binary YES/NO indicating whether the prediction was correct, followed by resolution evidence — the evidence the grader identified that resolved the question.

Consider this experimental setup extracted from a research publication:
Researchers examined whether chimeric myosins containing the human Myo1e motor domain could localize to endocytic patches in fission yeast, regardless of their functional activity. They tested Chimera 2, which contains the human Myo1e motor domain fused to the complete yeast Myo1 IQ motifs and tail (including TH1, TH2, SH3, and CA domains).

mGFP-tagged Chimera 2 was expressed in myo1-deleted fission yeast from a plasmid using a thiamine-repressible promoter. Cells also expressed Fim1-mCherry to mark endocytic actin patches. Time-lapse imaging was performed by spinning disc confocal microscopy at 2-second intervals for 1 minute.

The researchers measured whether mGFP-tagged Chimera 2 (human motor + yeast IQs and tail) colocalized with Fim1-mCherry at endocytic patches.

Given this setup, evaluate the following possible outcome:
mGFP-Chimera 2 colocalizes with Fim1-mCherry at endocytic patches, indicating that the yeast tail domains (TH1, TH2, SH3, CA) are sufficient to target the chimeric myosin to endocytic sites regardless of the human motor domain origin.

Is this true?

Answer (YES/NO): NO